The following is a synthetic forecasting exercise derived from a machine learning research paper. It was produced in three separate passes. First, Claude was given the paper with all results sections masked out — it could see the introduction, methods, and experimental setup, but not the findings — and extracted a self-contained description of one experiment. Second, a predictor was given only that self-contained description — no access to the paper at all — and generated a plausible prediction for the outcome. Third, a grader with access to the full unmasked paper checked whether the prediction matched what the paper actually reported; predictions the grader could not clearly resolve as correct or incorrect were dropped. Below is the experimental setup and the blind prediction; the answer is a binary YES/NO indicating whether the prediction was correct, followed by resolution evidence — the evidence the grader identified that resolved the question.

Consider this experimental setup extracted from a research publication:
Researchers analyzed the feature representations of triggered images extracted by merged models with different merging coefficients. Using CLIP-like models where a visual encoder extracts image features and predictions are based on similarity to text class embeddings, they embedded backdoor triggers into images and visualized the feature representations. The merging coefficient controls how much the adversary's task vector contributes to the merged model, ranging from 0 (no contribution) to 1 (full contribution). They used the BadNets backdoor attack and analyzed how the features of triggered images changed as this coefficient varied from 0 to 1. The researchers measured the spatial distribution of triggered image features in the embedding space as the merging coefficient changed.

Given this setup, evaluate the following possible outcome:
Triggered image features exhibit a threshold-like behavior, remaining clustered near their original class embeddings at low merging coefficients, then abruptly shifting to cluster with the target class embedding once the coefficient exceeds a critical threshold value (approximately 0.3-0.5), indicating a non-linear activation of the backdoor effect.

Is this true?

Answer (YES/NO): NO